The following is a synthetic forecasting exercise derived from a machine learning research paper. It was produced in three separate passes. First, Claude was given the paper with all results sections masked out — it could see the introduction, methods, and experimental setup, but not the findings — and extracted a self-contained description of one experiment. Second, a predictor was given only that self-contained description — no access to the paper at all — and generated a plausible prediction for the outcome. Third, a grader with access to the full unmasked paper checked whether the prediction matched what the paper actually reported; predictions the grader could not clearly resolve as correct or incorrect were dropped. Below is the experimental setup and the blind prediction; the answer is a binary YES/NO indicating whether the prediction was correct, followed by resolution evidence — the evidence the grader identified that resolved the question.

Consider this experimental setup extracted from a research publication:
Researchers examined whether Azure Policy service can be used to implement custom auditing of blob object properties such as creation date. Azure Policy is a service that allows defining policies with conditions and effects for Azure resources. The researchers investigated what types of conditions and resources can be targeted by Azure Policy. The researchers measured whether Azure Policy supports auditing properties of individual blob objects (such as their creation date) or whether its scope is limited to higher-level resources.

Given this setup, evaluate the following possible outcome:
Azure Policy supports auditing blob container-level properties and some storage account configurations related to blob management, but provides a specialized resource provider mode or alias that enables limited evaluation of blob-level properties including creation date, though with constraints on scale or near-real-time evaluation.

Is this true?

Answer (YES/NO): NO